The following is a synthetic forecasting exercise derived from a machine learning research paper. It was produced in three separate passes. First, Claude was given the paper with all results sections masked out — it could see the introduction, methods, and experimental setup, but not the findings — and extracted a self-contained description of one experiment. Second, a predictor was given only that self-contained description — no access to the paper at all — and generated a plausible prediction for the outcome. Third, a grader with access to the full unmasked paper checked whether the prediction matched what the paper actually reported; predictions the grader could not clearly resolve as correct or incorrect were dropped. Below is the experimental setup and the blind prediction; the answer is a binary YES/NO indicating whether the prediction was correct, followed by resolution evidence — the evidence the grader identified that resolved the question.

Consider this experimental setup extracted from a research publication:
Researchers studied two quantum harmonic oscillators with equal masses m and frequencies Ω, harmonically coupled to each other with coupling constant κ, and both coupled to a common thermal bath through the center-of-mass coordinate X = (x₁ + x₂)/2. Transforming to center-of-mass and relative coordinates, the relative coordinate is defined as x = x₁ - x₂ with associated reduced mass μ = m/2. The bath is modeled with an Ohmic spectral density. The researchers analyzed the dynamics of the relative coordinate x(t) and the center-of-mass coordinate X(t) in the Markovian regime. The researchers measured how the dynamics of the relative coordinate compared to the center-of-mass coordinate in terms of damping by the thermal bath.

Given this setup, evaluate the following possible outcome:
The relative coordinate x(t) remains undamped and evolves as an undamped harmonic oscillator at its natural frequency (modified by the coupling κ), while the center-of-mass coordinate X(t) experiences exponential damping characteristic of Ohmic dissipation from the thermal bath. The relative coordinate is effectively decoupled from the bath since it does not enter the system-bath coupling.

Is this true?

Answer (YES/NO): YES